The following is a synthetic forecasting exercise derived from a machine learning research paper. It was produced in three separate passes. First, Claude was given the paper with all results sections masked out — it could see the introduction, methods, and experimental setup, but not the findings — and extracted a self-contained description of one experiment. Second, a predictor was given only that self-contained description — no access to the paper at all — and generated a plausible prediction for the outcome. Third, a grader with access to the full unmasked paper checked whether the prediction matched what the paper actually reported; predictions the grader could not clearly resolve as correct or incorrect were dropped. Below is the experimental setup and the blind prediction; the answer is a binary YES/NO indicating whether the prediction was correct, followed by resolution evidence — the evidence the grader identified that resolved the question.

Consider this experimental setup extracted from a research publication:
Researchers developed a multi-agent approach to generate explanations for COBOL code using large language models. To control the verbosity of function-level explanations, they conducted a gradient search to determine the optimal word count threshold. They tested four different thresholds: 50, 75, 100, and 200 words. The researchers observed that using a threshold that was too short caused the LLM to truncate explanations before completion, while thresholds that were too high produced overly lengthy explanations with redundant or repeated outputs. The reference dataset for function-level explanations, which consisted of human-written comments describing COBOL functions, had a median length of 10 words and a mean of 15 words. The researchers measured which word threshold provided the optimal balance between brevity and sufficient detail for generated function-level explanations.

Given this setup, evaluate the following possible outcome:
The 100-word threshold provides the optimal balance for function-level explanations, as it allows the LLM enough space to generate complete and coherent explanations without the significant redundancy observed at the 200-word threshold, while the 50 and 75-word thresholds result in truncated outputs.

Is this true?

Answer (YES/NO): NO